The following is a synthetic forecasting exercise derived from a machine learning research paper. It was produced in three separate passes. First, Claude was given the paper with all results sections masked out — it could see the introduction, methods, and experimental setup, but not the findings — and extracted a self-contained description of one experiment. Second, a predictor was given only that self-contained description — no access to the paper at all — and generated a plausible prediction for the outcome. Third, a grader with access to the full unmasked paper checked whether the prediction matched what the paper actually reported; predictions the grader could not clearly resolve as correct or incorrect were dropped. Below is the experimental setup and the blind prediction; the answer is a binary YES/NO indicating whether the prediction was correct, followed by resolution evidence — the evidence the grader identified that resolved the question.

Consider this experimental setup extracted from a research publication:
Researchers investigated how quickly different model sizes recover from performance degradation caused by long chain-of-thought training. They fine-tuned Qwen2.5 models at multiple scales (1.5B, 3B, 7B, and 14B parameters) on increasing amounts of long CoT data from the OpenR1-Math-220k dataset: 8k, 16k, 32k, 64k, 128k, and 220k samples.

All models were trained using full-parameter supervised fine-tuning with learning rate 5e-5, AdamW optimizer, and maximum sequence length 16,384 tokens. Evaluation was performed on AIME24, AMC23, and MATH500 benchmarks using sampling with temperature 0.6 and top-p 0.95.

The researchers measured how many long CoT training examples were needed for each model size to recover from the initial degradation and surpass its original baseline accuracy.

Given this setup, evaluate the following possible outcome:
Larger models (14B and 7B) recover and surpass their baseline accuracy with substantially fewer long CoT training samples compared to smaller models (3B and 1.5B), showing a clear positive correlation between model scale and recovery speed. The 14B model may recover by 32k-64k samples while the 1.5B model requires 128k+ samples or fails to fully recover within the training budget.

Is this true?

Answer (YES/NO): NO